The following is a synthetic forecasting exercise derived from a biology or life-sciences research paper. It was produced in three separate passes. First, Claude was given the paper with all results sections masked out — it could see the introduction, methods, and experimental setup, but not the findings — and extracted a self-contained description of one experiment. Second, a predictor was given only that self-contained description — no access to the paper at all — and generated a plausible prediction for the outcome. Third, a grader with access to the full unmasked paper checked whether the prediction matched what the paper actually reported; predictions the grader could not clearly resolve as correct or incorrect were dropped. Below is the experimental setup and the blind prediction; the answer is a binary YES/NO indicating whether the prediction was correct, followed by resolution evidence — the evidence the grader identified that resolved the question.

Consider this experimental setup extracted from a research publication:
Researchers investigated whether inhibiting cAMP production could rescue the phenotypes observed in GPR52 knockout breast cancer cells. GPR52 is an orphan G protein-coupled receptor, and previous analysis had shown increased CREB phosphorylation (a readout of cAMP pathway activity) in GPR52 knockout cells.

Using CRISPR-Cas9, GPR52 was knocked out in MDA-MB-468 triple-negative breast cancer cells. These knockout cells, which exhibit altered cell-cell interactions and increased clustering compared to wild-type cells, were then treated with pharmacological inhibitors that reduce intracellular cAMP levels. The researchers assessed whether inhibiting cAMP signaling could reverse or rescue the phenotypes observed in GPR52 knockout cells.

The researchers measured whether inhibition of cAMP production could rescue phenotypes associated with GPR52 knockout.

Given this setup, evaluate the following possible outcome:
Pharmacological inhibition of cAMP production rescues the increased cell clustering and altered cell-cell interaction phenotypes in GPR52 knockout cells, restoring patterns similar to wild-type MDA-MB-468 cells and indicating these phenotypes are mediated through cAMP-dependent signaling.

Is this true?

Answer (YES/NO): NO